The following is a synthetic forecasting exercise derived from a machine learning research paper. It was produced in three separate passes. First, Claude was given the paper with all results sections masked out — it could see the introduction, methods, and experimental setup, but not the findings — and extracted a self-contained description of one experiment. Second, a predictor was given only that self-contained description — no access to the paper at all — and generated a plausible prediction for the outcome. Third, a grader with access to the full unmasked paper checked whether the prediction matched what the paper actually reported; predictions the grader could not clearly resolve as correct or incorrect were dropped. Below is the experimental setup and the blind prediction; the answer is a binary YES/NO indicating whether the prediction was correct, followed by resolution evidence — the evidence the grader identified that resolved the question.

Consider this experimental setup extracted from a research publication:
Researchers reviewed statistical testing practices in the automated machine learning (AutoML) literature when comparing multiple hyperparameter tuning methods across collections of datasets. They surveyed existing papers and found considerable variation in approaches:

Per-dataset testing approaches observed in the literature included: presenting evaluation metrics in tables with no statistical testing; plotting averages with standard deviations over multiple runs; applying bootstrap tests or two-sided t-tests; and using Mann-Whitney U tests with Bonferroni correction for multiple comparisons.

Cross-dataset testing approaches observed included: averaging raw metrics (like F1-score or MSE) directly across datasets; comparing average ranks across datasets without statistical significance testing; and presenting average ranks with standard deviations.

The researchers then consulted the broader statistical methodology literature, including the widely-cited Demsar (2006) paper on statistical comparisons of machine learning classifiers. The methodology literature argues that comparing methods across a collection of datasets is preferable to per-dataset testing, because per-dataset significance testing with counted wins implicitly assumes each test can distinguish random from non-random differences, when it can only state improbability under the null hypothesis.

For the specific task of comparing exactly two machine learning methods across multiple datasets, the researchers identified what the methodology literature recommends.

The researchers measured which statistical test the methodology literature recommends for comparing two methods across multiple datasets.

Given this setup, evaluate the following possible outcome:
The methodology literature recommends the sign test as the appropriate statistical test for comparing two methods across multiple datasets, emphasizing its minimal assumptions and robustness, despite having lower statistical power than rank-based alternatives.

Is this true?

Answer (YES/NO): NO